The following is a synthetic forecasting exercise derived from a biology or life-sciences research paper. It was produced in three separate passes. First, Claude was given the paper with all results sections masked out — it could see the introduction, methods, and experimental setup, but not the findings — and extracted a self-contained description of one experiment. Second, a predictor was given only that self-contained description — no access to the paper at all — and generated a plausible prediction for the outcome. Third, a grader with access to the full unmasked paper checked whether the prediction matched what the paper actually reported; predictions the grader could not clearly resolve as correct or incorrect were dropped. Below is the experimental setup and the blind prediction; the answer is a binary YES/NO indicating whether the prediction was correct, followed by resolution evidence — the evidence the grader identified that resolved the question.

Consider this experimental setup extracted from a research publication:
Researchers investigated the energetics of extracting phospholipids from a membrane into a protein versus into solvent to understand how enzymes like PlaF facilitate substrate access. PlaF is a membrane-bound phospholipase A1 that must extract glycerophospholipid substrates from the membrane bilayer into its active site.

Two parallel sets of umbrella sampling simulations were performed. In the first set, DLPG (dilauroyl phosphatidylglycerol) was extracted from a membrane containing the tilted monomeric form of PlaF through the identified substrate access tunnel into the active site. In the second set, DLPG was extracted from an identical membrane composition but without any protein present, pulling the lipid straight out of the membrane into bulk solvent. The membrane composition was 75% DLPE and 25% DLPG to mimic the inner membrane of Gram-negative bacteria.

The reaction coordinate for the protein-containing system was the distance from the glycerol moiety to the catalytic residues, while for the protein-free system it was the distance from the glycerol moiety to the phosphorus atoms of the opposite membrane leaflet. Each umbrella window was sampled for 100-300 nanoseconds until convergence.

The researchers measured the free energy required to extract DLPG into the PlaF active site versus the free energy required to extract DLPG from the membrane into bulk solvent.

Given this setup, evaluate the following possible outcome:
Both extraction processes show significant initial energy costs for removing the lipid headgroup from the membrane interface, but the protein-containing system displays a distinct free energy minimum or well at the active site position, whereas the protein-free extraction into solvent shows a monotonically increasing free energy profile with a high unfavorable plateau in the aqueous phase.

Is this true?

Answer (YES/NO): NO